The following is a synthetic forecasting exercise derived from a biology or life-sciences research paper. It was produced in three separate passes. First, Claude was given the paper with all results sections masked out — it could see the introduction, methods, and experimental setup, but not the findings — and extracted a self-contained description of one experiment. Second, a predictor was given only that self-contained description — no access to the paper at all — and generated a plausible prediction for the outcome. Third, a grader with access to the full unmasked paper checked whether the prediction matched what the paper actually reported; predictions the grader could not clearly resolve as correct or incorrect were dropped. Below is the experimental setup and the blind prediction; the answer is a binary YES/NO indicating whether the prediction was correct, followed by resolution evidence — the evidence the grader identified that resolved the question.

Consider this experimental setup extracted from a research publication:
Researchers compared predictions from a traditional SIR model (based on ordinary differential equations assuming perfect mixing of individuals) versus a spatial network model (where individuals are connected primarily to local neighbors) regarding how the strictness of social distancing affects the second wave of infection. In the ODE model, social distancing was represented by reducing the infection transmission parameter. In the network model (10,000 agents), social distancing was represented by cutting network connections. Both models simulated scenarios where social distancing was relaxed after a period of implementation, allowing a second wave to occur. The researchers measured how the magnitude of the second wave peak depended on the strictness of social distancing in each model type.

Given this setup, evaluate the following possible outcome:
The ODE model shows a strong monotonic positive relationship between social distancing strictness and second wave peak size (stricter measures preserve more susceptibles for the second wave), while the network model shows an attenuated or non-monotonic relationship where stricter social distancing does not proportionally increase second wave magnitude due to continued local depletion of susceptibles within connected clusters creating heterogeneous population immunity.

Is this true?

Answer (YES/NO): NO